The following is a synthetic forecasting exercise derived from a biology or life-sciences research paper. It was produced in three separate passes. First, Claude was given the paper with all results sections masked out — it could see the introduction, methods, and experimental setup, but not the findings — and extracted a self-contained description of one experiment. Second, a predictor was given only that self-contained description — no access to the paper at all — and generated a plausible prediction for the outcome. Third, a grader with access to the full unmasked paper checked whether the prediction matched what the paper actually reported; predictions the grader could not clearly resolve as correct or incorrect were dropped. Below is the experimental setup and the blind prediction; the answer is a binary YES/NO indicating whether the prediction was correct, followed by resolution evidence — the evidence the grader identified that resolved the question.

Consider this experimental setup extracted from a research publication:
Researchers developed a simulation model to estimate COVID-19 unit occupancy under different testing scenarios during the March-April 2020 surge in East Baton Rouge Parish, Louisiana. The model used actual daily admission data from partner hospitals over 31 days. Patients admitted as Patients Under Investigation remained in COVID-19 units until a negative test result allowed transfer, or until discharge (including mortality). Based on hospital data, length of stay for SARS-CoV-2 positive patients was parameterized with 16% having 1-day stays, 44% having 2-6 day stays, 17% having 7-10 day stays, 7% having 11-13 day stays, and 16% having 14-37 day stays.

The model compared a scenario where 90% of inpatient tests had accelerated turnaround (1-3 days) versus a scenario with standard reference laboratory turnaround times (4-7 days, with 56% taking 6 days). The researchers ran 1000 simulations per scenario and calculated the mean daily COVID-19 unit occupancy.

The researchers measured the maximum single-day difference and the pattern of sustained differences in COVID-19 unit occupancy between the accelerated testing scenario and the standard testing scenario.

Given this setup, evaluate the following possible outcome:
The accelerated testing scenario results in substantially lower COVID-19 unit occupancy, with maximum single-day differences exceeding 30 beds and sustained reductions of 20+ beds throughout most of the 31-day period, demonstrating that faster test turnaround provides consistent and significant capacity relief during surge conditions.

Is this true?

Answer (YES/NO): NO